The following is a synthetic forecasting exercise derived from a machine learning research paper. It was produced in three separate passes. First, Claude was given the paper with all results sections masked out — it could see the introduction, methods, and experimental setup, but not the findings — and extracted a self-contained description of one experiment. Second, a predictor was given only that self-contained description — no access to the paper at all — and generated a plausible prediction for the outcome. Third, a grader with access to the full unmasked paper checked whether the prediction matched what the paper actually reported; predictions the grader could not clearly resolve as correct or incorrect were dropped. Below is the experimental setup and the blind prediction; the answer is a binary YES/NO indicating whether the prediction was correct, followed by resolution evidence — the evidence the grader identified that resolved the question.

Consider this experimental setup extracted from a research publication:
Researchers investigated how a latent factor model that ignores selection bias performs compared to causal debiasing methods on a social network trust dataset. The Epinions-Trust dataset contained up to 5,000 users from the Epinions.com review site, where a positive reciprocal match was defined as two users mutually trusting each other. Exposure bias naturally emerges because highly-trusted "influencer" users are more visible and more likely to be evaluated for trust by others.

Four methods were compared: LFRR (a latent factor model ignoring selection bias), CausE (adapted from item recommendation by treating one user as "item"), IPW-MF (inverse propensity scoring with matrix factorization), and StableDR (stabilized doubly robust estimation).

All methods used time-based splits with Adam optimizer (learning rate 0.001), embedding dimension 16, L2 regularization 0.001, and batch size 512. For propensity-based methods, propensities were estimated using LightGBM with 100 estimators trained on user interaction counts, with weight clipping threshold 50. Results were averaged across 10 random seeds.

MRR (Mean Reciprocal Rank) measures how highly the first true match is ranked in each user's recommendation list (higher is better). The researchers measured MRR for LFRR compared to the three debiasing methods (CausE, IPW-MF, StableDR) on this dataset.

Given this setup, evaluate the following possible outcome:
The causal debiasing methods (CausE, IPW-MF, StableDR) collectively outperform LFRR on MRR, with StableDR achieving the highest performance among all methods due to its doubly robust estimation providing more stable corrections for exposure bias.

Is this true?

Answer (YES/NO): NO